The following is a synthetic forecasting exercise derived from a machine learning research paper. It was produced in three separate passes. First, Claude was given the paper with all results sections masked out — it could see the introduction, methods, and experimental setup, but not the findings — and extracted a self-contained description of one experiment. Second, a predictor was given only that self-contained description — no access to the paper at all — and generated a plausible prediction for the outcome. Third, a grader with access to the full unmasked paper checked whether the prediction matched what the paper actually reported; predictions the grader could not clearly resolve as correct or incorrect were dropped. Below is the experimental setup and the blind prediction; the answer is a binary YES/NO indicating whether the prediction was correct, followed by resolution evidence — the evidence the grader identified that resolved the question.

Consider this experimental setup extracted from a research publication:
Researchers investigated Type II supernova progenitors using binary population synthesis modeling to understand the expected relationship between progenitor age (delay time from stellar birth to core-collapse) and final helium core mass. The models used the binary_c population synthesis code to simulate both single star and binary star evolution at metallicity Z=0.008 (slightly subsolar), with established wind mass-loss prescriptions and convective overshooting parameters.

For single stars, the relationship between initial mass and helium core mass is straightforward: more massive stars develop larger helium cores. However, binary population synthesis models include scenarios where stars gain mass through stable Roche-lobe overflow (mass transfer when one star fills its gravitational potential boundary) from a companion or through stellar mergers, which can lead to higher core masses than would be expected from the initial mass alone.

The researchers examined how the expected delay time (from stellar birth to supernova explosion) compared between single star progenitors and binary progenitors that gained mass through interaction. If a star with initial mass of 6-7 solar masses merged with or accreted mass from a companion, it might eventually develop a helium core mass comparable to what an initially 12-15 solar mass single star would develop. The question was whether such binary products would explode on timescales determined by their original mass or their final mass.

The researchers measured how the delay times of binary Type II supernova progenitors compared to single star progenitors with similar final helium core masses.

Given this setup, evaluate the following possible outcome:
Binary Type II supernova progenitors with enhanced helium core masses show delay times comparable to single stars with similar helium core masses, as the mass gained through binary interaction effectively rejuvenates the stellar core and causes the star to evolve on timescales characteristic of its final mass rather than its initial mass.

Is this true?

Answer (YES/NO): NO